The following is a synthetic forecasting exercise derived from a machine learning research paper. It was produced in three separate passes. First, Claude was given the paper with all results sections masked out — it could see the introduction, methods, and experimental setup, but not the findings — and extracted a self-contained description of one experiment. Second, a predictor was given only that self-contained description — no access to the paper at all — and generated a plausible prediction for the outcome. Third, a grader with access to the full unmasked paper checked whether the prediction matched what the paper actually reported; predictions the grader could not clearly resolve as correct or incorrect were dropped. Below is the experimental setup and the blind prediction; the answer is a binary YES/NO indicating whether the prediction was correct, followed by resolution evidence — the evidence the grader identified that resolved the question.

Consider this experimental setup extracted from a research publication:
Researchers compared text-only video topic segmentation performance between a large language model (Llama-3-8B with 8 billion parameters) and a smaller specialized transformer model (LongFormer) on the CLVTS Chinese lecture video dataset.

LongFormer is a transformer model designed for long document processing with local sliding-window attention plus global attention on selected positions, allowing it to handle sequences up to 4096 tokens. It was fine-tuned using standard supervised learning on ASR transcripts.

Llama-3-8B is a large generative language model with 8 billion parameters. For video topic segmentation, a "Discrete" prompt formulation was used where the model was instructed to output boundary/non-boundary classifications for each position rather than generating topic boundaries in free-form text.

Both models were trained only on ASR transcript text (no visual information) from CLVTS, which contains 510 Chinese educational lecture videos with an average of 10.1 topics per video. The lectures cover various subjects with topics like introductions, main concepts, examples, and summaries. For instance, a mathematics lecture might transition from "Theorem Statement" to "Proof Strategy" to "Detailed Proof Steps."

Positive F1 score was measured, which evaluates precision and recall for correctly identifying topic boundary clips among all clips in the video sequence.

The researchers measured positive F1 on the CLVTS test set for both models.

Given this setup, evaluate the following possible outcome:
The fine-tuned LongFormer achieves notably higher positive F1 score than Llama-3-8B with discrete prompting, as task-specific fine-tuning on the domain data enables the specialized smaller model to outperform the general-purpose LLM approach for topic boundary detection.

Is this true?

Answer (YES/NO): YES